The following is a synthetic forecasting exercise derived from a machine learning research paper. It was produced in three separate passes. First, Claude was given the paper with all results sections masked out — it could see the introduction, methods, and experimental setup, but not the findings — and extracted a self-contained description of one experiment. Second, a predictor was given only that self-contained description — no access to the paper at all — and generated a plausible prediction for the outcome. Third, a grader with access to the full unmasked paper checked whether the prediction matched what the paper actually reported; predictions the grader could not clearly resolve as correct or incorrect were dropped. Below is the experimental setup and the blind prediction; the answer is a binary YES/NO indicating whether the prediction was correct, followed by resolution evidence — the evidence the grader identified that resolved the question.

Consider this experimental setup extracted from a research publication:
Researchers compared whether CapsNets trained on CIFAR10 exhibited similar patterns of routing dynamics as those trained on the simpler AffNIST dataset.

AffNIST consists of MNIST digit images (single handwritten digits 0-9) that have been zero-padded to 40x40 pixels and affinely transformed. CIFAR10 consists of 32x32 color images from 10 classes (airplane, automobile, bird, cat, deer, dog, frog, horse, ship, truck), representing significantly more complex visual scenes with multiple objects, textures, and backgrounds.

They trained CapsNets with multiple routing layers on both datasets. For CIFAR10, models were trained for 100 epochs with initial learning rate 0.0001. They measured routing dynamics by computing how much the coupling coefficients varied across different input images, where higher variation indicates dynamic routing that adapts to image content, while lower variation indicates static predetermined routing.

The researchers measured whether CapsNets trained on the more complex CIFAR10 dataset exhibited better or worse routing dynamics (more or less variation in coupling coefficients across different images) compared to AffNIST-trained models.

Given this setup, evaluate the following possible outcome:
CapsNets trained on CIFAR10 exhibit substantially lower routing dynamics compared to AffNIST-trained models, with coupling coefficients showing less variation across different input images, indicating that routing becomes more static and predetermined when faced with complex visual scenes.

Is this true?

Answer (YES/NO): YES